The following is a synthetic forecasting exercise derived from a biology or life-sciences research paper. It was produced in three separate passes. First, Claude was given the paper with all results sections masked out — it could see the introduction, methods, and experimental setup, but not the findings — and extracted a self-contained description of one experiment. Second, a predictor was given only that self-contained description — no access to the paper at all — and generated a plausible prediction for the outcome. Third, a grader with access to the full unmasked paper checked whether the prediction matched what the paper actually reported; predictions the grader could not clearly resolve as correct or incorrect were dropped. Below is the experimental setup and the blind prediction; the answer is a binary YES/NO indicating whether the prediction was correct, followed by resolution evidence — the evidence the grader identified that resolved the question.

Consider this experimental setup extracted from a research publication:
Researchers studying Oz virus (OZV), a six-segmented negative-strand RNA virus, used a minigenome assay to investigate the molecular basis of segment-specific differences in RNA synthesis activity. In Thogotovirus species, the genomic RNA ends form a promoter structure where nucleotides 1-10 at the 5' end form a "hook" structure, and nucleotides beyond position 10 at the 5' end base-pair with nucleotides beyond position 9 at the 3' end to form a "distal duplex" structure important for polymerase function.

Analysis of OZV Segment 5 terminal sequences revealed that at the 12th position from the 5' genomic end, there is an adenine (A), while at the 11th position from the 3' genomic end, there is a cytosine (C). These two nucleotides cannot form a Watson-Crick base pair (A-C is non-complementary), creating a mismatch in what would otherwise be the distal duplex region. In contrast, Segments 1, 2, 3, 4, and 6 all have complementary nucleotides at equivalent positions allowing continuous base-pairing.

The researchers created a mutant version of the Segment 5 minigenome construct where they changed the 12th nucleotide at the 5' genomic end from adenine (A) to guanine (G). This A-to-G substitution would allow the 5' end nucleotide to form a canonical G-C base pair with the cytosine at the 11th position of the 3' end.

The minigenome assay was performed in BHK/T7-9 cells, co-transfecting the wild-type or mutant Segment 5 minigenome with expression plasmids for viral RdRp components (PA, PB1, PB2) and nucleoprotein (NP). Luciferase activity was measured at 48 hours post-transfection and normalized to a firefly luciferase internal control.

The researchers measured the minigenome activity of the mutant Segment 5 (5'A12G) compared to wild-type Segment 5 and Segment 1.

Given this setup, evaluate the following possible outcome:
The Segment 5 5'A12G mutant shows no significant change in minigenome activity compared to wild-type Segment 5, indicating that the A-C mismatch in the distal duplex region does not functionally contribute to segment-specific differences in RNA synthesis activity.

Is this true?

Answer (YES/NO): NO